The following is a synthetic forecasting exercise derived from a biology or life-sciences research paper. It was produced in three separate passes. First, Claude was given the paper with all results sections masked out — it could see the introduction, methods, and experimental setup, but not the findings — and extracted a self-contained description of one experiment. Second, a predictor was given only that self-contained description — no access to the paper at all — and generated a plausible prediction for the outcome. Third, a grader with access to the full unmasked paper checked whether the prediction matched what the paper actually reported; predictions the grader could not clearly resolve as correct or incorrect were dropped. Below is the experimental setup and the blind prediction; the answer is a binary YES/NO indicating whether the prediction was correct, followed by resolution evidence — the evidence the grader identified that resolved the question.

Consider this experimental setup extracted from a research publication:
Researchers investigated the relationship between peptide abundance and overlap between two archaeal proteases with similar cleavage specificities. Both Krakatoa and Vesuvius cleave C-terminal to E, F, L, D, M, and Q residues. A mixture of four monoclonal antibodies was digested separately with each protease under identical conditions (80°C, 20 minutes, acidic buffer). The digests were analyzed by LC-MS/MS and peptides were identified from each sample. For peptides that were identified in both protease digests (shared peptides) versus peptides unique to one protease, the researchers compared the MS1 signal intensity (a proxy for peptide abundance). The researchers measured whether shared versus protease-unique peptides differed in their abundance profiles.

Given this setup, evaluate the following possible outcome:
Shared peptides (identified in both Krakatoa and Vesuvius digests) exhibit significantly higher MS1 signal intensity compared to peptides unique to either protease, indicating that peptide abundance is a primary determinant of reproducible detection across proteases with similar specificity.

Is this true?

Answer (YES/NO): YES